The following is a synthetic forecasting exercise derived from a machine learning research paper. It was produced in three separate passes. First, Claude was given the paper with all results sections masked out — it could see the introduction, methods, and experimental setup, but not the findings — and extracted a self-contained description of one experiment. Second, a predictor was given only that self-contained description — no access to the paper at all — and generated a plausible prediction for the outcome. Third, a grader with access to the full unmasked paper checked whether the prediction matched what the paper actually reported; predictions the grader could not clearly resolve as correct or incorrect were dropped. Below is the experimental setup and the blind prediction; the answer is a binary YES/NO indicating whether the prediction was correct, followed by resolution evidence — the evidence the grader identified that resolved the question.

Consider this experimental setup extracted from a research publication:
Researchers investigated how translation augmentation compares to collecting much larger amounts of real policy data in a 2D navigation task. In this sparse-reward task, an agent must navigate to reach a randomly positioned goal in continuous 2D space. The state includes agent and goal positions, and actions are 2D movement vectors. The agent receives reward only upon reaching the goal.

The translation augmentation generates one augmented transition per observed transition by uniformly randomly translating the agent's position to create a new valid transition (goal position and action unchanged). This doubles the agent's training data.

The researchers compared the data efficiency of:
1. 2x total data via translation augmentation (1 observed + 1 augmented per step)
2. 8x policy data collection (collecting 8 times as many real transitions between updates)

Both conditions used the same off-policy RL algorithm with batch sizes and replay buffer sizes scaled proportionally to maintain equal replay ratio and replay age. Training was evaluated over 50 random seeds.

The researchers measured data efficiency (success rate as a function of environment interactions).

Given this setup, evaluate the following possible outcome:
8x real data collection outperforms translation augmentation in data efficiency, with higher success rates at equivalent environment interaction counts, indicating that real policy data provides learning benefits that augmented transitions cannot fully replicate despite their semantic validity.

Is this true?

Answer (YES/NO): NO